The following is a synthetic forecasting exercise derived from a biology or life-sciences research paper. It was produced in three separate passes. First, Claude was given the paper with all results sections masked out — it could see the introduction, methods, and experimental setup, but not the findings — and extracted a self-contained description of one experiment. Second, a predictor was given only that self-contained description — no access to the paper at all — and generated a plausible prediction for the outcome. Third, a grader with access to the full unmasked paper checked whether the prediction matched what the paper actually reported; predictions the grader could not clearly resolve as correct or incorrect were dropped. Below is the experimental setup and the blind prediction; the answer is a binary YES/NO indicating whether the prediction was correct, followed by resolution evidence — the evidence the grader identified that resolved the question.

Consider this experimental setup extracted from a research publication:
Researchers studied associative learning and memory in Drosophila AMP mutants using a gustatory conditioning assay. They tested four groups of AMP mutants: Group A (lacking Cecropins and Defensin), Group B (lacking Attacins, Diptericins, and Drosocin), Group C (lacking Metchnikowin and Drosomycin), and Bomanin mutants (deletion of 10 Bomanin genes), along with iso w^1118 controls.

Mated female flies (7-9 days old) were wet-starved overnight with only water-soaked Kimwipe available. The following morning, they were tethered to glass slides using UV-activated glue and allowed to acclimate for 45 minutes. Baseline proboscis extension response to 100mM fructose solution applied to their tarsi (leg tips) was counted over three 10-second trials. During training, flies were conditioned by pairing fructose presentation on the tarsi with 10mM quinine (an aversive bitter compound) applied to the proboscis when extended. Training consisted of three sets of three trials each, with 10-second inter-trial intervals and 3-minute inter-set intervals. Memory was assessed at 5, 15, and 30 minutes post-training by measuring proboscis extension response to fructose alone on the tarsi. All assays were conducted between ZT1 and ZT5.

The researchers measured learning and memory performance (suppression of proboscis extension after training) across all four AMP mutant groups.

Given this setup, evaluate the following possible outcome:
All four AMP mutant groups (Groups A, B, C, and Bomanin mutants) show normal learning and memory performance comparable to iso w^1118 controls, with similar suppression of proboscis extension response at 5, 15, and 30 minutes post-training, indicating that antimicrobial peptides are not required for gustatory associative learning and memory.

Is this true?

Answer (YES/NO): NO